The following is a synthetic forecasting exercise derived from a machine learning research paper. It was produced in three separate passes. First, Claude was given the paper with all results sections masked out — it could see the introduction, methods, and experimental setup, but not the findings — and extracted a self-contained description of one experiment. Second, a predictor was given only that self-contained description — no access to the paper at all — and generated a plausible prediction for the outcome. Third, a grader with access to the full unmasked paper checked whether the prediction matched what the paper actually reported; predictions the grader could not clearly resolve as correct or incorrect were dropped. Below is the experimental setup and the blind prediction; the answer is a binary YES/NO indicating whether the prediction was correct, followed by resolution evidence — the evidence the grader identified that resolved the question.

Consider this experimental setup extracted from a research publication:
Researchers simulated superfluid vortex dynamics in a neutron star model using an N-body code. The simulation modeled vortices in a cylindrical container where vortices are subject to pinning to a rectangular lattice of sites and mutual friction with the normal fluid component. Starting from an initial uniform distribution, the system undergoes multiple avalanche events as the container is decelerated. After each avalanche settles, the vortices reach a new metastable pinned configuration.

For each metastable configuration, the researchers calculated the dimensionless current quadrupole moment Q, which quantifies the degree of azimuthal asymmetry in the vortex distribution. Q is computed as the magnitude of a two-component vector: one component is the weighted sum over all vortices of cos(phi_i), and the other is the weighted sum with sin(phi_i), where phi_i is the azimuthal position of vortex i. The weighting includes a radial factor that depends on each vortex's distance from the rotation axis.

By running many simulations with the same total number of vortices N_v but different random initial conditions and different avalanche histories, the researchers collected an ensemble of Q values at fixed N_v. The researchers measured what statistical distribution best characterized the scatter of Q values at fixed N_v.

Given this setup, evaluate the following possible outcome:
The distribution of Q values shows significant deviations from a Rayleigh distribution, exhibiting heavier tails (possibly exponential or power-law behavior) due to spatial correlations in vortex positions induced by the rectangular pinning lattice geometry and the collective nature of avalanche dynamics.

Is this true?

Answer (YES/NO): NO